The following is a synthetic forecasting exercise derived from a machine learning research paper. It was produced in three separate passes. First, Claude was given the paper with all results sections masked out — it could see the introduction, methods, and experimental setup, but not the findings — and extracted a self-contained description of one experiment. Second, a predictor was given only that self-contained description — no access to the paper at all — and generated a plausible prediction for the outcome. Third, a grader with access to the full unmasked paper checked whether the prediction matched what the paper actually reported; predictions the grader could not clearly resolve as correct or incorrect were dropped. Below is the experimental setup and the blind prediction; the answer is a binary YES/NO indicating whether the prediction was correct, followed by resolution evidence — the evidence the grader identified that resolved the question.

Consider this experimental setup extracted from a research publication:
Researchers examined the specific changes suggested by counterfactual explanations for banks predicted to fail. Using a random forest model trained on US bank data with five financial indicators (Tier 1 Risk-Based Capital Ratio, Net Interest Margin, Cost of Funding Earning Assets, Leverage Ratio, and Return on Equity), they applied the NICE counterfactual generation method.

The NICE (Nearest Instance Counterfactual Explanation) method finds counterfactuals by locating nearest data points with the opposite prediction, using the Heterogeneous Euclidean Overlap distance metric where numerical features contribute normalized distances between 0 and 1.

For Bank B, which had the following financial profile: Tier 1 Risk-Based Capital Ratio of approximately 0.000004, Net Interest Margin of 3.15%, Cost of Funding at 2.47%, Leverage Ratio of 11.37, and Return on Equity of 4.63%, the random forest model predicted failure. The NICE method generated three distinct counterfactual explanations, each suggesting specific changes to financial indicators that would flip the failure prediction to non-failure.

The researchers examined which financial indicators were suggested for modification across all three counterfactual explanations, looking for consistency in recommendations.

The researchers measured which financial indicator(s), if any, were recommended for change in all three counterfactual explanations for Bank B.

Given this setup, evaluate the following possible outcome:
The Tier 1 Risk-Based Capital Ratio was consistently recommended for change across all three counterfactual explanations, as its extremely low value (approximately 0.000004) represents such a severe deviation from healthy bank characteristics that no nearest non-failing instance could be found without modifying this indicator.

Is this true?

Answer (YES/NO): NO